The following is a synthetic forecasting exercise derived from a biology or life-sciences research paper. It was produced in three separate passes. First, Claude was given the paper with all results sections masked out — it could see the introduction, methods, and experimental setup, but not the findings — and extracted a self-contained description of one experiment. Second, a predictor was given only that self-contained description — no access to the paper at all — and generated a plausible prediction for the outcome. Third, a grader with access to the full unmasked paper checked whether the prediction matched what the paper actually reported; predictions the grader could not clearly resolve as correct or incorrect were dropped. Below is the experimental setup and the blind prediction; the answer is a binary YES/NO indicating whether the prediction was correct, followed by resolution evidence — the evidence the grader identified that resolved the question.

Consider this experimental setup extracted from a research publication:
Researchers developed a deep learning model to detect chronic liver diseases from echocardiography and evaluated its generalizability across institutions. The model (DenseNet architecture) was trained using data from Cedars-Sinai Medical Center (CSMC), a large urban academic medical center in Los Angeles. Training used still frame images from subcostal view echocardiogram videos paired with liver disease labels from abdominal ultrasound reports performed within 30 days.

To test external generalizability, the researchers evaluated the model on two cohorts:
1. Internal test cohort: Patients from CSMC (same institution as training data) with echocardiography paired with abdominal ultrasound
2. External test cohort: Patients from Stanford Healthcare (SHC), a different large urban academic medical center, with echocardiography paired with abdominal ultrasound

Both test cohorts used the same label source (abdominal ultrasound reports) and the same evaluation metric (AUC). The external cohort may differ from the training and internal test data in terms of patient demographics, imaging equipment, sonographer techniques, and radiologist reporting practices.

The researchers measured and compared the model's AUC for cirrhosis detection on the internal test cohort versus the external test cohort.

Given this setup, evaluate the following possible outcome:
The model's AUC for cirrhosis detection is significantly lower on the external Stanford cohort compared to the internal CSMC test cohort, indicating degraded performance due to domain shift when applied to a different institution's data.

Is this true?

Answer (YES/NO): NO